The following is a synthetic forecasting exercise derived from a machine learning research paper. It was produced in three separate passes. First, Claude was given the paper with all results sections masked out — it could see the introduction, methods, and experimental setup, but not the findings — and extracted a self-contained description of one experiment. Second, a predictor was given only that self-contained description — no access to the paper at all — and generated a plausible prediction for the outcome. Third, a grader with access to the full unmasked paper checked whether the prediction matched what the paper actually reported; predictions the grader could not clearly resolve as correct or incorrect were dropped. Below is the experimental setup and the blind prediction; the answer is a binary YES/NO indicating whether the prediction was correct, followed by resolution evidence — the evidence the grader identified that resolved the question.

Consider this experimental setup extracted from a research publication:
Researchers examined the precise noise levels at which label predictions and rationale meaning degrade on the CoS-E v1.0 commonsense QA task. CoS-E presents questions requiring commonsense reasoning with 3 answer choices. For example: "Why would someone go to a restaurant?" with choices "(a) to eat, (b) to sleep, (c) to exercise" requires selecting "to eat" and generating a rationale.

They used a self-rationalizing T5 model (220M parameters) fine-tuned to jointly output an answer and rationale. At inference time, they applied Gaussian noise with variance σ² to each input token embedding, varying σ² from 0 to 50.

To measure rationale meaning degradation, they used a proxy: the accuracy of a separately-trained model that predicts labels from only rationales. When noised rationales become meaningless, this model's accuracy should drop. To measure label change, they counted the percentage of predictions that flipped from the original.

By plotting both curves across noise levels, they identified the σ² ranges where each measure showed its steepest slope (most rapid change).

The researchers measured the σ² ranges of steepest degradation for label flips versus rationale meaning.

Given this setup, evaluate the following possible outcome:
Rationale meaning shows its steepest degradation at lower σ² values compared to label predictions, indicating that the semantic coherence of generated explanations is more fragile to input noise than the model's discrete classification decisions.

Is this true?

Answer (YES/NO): YES